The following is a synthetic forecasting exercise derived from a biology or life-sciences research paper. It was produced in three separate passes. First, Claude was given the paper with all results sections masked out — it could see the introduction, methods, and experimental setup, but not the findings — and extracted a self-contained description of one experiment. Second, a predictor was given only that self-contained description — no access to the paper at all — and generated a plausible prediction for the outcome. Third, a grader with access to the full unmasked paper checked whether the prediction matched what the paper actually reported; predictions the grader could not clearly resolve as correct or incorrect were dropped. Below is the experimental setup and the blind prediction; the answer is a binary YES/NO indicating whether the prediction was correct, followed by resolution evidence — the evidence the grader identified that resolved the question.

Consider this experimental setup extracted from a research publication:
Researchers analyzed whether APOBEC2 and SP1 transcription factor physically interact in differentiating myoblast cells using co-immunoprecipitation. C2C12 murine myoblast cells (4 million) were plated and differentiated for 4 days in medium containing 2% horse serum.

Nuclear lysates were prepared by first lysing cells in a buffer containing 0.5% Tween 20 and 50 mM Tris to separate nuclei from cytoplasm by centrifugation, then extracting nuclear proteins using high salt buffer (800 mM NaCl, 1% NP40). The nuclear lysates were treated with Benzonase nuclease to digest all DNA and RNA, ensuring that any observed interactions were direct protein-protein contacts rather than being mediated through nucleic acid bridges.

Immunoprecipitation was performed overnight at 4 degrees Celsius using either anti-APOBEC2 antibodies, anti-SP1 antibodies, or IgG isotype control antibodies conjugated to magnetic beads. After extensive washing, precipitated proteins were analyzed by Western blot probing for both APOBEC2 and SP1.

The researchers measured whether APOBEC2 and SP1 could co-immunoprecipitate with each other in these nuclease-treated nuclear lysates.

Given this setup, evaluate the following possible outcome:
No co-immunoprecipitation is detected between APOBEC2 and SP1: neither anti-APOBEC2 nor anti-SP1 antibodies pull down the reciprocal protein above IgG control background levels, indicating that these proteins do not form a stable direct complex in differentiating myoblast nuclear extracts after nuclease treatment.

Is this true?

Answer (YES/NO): YES